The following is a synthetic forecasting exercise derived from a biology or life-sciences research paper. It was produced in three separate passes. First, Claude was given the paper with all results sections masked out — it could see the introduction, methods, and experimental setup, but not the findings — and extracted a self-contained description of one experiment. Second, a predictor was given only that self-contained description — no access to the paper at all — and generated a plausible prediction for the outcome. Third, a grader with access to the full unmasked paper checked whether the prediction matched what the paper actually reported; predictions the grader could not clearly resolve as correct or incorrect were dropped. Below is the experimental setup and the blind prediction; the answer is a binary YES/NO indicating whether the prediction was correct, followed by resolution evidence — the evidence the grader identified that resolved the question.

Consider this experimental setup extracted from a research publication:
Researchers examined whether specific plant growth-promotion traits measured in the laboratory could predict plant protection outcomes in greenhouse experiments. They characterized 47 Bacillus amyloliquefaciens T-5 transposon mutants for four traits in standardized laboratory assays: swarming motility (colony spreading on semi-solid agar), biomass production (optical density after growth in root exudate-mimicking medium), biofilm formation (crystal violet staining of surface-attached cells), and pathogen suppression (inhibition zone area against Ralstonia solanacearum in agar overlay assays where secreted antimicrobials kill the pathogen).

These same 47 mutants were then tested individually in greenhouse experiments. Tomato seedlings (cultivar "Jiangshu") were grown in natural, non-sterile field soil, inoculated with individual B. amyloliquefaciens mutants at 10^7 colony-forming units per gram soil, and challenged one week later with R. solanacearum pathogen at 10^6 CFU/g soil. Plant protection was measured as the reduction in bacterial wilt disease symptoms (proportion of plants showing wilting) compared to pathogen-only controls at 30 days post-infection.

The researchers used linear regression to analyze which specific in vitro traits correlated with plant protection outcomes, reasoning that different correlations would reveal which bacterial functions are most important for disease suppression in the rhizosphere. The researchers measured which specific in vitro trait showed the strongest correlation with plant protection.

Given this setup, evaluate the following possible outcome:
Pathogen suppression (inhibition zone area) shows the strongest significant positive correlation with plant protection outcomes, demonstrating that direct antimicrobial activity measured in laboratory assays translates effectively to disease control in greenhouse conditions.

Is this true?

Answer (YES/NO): YES